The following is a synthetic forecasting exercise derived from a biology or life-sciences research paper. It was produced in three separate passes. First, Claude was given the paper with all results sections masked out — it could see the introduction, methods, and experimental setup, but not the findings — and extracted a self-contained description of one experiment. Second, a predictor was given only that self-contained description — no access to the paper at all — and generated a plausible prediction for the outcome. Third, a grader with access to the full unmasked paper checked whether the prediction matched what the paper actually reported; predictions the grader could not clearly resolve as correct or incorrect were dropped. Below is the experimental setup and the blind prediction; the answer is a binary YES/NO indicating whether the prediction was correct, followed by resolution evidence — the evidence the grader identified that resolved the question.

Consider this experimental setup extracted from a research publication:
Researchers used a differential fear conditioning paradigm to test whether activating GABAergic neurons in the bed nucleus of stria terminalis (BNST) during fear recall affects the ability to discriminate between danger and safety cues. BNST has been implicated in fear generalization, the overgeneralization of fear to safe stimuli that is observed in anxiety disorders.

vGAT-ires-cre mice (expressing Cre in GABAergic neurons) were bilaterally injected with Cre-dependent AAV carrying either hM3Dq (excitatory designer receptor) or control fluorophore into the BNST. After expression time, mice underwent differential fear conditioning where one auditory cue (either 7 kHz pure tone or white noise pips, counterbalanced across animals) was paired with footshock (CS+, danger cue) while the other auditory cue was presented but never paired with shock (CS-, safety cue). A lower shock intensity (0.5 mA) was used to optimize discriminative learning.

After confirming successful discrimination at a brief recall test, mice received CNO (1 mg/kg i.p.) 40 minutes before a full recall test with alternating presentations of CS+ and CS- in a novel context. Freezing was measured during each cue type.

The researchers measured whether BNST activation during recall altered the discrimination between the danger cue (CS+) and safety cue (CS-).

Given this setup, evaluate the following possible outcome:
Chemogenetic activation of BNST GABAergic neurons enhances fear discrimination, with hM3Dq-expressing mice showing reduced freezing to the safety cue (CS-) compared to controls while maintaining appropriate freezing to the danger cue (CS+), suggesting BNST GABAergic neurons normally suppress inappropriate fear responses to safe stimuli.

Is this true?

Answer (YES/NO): NO